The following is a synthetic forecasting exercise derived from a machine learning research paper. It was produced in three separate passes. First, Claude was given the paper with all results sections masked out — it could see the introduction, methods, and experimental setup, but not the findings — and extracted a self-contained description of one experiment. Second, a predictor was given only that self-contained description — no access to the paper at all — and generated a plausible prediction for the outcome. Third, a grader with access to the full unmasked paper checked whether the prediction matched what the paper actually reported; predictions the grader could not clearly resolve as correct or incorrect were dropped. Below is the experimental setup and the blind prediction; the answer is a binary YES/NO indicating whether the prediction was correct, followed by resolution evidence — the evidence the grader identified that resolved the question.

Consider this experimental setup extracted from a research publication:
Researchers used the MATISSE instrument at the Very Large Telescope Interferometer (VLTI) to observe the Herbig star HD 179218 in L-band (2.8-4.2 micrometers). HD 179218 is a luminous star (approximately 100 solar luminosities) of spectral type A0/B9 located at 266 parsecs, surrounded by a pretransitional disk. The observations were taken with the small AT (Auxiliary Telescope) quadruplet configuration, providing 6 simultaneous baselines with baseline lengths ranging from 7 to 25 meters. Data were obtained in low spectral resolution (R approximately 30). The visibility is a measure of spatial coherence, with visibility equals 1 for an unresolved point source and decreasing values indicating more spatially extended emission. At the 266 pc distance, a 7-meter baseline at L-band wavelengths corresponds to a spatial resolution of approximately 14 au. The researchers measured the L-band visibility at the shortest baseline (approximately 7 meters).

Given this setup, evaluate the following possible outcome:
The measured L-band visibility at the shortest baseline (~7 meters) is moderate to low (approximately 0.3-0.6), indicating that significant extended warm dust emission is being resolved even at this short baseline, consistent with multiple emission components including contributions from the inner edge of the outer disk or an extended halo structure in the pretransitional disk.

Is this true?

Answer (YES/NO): YES